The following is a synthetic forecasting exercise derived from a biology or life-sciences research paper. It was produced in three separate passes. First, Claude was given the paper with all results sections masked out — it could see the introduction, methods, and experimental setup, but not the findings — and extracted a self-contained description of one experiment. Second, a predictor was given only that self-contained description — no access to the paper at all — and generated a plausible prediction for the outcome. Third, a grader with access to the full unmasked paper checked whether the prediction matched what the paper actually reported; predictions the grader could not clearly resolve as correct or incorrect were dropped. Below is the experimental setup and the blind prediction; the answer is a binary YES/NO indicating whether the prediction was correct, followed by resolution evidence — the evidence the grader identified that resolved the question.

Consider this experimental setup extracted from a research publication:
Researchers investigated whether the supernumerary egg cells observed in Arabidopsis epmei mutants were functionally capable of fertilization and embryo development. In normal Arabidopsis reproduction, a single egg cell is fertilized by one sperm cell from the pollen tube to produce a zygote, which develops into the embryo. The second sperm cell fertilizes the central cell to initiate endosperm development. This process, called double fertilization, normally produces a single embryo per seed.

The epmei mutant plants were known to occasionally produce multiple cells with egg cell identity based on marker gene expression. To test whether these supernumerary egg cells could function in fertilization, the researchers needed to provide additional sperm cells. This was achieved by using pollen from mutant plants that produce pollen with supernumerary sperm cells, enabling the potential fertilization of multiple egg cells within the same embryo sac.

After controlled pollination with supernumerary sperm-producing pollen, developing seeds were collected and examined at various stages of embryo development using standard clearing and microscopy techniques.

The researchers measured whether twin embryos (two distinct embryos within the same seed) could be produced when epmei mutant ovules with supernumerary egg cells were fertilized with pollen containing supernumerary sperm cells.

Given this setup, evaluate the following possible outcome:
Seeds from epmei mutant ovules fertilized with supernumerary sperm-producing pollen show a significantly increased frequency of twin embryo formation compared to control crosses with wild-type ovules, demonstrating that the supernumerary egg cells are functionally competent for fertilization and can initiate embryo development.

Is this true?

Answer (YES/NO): YES